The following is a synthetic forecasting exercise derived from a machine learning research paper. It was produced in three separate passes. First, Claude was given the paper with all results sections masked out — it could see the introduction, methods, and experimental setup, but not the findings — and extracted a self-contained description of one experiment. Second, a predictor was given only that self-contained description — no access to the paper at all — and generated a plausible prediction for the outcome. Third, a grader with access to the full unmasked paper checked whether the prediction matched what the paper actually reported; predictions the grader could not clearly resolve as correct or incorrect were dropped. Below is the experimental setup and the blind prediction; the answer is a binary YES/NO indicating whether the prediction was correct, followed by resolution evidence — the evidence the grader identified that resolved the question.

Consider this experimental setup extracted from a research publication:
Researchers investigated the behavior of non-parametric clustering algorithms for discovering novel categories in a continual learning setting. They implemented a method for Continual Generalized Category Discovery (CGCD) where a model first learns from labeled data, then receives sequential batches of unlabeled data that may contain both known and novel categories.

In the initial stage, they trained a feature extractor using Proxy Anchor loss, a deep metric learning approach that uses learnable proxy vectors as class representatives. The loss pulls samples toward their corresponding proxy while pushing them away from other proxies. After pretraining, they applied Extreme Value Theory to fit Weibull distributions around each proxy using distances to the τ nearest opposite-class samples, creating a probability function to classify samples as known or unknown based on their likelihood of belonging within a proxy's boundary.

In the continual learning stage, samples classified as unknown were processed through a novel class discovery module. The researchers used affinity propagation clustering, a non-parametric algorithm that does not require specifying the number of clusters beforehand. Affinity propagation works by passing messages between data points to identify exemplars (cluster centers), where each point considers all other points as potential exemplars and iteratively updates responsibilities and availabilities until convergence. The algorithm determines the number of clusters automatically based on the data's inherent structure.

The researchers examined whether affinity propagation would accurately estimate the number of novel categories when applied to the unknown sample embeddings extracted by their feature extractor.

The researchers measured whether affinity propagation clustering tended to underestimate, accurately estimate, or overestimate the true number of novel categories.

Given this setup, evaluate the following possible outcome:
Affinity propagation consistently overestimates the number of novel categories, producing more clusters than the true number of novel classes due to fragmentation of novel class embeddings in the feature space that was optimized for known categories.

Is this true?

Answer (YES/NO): YES